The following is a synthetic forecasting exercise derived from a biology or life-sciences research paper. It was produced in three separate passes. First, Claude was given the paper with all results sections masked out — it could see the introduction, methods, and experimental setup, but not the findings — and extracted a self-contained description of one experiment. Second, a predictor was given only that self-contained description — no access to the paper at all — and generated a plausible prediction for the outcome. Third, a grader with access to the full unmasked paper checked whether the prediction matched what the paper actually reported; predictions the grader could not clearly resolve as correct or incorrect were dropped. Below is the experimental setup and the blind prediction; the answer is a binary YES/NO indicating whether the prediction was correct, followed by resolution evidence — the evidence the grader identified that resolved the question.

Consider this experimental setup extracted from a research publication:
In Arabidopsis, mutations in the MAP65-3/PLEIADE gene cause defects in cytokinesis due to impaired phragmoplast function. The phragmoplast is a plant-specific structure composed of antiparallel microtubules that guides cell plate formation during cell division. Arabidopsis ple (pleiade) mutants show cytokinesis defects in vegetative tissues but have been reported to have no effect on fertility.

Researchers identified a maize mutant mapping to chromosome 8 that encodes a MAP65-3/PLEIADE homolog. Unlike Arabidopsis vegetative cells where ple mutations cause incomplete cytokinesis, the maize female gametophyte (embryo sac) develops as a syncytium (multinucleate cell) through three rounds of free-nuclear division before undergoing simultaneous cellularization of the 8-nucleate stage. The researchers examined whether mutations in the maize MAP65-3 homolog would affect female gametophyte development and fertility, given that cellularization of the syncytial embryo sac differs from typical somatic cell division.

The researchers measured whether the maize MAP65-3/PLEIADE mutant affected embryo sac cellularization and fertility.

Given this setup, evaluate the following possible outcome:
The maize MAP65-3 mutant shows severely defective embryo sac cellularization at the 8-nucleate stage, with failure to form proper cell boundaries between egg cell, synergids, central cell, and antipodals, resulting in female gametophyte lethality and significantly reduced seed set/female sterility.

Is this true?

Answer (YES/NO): NO